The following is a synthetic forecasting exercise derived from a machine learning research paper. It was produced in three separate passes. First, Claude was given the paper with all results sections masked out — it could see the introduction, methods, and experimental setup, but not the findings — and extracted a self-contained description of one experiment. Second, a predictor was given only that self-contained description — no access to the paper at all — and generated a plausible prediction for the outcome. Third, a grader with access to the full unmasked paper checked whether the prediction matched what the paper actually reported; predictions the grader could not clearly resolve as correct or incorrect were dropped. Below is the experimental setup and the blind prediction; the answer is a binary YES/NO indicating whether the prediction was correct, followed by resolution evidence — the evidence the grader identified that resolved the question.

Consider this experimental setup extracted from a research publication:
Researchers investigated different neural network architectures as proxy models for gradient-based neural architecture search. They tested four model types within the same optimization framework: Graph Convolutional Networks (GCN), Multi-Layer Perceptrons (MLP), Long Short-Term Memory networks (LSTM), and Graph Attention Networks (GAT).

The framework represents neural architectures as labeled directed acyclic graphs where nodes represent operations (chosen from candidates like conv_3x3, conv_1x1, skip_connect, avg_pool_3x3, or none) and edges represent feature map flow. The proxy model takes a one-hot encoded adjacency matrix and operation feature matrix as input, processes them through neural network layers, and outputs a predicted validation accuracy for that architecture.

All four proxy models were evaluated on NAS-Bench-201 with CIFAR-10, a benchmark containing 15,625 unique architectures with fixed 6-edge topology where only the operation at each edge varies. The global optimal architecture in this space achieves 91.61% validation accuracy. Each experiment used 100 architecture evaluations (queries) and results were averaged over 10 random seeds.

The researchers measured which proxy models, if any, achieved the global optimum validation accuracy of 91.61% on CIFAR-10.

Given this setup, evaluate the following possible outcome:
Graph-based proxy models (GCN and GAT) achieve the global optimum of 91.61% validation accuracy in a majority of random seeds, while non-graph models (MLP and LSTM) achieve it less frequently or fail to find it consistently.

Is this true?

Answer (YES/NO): NO